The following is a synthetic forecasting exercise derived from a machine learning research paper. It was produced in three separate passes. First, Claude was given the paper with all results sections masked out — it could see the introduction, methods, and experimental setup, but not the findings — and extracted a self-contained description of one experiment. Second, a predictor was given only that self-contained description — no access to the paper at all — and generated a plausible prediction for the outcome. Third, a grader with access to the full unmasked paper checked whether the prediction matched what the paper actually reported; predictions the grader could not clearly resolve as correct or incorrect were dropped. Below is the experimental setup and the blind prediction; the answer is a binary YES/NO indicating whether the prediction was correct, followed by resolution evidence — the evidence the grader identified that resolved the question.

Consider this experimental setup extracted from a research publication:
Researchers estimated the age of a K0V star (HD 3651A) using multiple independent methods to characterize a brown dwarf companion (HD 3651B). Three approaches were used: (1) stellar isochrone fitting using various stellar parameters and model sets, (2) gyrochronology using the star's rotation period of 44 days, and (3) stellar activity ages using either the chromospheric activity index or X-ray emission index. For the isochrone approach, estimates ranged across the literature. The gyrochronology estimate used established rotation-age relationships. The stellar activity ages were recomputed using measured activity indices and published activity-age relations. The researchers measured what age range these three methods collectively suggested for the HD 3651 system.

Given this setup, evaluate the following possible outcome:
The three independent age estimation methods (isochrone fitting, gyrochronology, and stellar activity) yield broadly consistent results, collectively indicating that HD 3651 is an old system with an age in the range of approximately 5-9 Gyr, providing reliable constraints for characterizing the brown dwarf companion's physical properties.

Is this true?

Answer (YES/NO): NO